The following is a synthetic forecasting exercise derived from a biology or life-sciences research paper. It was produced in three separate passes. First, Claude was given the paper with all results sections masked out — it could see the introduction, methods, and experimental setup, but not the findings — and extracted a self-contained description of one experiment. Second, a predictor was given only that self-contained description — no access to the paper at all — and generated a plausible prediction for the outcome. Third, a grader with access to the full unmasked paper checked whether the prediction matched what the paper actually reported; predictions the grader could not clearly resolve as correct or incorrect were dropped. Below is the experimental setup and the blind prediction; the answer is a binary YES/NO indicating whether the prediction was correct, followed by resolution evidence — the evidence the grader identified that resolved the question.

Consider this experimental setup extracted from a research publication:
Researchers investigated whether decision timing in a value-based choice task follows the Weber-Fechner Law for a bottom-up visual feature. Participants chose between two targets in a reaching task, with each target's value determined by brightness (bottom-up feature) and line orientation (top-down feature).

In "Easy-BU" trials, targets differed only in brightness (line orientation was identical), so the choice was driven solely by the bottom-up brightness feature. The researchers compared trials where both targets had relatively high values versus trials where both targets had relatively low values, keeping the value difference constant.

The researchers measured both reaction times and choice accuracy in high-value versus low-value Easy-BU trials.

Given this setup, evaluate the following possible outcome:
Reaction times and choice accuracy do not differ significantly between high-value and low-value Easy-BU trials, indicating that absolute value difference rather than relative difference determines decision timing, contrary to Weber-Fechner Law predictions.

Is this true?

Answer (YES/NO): NO